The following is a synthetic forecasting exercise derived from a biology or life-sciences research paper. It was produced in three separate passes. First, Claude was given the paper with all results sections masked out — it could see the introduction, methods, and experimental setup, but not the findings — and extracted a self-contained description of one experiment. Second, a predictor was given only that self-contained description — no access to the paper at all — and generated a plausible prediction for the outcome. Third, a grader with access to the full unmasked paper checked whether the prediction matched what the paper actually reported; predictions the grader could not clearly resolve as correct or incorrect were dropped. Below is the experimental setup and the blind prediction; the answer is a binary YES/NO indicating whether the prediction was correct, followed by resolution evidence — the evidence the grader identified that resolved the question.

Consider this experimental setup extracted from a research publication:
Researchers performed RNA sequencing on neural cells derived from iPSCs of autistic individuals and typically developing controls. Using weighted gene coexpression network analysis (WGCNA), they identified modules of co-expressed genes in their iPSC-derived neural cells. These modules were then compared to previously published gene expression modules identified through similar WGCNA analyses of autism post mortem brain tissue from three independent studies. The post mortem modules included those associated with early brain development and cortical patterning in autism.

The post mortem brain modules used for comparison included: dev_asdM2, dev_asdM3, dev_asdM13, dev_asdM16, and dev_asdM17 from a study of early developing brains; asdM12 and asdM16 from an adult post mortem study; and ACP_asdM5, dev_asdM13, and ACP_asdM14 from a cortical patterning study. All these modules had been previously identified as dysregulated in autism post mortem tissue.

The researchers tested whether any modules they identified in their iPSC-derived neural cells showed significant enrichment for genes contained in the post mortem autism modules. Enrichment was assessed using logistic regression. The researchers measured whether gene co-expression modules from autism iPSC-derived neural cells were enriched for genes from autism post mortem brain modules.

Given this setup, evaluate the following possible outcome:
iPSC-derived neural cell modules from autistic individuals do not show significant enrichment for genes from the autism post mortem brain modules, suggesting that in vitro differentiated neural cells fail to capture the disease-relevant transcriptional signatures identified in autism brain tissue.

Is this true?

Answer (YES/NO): NO